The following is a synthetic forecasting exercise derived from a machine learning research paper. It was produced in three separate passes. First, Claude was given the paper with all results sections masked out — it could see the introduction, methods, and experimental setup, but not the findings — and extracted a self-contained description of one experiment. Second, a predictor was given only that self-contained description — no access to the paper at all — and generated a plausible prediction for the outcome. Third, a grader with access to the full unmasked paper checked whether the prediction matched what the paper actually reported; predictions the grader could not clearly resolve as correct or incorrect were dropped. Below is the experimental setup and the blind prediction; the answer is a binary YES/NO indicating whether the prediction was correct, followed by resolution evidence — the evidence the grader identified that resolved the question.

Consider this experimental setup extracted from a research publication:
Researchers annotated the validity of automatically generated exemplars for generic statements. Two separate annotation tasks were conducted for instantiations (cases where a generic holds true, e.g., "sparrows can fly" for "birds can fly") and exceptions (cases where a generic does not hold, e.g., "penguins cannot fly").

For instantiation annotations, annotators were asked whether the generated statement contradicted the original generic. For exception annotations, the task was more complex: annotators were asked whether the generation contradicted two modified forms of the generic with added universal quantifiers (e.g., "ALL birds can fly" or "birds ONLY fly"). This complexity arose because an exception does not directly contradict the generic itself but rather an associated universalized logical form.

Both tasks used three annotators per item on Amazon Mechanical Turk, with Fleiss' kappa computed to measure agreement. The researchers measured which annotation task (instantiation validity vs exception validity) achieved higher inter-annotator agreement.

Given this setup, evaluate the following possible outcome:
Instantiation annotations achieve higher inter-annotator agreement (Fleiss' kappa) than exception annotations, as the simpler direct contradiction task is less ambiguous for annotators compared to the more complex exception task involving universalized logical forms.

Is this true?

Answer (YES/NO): NO